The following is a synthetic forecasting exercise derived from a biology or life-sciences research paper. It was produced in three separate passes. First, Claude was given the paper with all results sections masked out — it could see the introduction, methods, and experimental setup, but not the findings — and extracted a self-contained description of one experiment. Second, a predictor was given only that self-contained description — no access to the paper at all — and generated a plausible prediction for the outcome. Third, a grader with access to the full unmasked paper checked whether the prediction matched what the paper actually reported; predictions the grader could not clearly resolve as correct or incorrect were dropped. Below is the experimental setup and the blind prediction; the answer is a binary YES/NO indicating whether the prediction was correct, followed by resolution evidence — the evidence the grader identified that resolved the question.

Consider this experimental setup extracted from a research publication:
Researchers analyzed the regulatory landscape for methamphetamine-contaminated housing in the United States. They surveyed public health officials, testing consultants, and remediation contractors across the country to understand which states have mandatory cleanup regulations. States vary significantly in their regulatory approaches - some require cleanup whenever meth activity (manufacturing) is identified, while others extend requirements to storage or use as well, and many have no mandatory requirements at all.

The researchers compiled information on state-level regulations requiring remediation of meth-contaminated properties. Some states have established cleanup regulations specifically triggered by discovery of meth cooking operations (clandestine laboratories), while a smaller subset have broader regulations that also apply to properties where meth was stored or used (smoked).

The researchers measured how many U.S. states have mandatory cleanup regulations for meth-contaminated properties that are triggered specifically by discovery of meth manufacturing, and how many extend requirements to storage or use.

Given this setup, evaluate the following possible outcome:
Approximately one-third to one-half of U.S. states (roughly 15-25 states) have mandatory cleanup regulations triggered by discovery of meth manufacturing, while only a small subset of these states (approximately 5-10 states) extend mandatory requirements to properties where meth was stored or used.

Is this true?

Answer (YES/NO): YES